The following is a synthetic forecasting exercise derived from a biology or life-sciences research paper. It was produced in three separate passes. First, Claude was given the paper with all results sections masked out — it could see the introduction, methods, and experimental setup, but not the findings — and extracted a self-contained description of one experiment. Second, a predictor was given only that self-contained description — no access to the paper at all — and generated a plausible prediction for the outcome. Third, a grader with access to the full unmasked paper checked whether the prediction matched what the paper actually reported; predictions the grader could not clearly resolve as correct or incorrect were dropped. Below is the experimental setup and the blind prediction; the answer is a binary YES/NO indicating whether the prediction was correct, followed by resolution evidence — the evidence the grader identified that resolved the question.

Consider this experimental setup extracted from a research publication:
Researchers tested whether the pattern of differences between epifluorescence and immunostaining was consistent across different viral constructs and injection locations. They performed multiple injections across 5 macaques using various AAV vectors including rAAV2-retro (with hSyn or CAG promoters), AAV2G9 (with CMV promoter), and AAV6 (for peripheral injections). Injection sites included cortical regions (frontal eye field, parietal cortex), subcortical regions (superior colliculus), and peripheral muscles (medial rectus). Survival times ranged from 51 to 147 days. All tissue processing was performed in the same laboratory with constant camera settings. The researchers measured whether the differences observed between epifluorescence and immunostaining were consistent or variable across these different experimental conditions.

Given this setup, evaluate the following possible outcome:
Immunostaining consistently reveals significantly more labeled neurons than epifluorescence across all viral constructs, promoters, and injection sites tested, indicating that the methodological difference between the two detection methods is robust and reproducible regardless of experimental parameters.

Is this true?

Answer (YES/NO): YES